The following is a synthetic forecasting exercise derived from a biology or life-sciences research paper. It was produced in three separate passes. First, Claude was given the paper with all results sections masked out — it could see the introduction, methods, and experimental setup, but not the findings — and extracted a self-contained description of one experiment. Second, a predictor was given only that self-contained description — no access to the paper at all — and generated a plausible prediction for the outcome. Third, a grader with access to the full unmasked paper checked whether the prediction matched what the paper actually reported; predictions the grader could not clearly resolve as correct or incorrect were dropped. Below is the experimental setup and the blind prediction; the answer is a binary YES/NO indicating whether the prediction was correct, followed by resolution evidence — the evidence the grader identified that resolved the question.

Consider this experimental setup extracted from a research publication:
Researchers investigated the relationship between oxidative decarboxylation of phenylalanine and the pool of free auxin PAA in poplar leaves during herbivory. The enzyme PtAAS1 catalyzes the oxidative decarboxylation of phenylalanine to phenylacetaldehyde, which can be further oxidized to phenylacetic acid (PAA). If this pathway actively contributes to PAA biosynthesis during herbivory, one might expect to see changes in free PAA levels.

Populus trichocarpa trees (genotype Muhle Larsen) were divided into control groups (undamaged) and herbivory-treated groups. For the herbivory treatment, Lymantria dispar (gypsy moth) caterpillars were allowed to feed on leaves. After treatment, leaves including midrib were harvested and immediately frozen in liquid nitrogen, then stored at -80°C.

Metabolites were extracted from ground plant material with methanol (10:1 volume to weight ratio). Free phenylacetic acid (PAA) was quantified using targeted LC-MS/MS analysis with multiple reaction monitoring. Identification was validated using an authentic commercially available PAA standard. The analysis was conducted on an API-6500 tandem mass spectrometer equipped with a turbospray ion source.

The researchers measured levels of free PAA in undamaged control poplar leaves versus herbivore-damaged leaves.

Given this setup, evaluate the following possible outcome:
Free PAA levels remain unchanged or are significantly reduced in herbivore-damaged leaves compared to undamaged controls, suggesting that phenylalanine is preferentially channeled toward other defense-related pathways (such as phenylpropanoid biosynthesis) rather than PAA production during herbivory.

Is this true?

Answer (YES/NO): NO